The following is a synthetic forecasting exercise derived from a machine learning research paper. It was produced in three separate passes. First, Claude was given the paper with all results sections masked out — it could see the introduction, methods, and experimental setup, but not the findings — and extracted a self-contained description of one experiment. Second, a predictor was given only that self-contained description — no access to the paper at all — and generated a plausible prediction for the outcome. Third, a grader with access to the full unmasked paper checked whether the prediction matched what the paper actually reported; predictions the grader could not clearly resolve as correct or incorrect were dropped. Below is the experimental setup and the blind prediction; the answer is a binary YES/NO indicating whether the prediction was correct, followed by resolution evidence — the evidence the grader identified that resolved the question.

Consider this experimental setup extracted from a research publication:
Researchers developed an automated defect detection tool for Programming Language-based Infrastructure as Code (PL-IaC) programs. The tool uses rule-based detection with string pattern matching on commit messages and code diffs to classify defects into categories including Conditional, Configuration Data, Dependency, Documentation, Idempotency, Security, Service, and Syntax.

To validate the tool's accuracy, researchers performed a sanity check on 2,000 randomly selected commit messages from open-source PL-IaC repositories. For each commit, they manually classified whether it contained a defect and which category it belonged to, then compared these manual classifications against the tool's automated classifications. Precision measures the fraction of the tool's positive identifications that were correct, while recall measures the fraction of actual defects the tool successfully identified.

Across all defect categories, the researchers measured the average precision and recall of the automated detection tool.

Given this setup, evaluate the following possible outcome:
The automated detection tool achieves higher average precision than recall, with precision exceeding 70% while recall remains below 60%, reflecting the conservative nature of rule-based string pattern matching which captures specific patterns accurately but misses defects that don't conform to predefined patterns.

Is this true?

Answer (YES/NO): NO